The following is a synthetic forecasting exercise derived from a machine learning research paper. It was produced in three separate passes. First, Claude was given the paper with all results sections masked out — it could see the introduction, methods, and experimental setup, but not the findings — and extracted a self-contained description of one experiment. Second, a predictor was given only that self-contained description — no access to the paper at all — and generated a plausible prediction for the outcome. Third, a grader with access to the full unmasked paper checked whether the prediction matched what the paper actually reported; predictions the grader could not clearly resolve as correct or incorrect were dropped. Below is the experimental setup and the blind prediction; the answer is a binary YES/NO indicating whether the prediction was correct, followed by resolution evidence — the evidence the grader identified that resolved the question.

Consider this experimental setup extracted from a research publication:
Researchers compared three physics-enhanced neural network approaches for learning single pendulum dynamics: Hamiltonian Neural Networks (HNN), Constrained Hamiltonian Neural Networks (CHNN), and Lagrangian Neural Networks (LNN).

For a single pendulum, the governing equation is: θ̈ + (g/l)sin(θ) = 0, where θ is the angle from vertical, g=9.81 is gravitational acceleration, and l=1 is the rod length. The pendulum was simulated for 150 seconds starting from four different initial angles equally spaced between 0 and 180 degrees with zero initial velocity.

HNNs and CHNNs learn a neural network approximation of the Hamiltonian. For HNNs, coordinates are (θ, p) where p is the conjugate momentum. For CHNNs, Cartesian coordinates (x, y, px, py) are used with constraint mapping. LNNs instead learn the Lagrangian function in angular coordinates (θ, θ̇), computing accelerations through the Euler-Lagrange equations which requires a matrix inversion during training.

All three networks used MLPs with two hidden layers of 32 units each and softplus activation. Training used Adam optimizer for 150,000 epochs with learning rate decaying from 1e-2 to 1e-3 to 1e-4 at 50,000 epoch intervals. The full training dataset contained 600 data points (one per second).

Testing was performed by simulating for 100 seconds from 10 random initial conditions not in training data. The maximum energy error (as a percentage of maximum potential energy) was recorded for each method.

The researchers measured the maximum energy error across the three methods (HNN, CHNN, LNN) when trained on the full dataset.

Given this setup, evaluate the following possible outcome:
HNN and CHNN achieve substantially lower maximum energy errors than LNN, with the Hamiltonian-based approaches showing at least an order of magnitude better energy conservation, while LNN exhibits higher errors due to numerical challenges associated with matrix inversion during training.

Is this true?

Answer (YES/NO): NO